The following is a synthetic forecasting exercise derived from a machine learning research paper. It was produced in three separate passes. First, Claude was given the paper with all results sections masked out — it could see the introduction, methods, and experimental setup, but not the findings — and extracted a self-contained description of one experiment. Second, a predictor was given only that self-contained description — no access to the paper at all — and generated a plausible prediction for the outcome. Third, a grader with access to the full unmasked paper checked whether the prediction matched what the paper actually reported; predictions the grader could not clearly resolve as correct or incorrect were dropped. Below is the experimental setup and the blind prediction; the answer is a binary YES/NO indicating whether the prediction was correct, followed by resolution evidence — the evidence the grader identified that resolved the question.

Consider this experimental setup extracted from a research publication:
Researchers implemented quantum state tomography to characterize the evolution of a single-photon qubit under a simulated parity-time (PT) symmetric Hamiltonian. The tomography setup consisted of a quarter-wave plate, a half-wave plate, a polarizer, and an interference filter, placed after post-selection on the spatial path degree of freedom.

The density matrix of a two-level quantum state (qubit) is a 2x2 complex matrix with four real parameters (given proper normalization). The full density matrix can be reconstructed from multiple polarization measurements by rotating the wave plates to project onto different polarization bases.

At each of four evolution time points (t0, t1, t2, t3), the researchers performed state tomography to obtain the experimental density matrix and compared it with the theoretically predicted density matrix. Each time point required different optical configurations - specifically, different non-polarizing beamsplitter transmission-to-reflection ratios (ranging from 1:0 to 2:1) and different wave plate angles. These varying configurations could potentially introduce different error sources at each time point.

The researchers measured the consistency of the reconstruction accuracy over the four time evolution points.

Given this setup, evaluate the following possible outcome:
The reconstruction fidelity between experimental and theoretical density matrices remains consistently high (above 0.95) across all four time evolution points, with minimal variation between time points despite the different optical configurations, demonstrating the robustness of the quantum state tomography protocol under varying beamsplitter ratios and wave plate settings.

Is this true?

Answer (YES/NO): YES